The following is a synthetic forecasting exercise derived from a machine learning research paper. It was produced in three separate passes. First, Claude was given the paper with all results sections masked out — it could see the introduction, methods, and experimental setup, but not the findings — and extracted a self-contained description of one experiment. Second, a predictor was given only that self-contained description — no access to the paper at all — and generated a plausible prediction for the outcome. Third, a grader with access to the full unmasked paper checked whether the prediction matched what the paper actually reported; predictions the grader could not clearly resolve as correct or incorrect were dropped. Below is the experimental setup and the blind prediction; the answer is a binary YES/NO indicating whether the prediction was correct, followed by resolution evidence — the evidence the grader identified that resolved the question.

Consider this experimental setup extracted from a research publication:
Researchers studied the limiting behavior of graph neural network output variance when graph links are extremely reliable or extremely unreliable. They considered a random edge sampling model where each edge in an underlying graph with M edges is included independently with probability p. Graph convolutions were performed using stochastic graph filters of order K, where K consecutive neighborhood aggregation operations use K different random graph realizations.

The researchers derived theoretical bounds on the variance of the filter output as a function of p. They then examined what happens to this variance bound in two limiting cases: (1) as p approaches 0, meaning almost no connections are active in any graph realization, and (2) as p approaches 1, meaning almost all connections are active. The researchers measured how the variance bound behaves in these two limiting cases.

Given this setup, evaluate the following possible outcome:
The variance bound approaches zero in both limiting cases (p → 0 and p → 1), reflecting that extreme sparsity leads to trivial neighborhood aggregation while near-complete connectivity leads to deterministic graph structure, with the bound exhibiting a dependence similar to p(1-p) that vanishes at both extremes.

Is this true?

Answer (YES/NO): YES